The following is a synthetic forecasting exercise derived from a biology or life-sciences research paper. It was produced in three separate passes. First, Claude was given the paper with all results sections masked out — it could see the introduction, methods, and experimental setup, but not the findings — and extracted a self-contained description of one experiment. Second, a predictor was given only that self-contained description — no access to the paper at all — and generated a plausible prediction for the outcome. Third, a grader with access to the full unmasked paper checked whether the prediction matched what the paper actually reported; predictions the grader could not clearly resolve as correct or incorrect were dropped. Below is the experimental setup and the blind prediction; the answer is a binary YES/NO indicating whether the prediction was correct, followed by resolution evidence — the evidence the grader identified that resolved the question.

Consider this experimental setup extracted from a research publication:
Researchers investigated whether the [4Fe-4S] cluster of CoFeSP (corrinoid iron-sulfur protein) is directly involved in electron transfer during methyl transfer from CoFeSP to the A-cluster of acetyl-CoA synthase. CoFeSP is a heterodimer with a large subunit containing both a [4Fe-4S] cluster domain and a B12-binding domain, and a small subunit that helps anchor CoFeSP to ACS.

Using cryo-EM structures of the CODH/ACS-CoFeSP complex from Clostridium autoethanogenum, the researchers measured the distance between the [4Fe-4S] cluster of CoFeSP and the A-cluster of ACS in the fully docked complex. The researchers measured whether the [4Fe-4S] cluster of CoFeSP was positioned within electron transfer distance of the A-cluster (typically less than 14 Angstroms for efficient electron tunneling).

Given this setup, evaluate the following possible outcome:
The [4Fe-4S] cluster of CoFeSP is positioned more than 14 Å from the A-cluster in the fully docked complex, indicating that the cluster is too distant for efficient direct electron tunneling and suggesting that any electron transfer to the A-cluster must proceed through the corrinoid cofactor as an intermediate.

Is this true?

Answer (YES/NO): YES